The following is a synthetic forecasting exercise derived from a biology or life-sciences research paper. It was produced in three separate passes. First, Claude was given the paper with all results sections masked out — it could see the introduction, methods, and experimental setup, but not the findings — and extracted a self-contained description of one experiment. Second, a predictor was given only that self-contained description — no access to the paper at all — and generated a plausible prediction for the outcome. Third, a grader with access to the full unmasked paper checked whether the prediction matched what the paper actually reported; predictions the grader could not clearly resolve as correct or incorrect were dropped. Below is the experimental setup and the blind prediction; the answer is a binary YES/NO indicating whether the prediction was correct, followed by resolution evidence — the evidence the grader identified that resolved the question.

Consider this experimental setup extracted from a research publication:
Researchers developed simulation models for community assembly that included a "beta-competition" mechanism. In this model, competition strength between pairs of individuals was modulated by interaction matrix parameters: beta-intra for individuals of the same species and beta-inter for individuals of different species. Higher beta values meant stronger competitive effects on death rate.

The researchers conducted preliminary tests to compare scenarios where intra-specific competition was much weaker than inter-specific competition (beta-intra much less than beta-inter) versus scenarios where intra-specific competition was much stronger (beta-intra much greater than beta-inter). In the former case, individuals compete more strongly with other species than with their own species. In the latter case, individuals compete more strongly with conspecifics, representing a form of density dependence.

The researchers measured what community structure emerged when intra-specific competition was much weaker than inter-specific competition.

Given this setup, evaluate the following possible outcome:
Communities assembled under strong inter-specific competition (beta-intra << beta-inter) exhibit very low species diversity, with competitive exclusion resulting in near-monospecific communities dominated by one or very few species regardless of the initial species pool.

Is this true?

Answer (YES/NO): YES